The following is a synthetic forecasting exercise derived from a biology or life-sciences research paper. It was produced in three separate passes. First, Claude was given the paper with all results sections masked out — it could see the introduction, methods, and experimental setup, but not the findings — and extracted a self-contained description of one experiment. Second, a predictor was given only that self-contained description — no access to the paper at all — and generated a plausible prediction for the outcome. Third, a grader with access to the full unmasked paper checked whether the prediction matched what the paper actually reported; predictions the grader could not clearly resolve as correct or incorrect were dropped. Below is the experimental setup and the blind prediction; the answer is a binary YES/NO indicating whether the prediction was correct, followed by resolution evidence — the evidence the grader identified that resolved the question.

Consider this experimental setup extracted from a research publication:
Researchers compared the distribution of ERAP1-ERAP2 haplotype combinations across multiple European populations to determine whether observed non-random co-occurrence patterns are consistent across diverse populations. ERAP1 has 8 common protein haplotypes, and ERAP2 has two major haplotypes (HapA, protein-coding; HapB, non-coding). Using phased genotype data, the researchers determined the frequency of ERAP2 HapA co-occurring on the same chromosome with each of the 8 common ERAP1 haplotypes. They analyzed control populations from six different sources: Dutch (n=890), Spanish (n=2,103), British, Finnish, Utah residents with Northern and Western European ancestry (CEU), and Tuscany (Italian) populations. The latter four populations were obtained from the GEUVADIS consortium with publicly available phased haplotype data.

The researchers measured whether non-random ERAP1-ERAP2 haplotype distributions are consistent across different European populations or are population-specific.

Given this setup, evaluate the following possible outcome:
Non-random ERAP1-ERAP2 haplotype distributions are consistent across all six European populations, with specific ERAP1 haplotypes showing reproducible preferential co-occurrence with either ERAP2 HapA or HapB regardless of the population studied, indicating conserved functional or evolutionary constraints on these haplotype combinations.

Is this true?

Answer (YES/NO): YES